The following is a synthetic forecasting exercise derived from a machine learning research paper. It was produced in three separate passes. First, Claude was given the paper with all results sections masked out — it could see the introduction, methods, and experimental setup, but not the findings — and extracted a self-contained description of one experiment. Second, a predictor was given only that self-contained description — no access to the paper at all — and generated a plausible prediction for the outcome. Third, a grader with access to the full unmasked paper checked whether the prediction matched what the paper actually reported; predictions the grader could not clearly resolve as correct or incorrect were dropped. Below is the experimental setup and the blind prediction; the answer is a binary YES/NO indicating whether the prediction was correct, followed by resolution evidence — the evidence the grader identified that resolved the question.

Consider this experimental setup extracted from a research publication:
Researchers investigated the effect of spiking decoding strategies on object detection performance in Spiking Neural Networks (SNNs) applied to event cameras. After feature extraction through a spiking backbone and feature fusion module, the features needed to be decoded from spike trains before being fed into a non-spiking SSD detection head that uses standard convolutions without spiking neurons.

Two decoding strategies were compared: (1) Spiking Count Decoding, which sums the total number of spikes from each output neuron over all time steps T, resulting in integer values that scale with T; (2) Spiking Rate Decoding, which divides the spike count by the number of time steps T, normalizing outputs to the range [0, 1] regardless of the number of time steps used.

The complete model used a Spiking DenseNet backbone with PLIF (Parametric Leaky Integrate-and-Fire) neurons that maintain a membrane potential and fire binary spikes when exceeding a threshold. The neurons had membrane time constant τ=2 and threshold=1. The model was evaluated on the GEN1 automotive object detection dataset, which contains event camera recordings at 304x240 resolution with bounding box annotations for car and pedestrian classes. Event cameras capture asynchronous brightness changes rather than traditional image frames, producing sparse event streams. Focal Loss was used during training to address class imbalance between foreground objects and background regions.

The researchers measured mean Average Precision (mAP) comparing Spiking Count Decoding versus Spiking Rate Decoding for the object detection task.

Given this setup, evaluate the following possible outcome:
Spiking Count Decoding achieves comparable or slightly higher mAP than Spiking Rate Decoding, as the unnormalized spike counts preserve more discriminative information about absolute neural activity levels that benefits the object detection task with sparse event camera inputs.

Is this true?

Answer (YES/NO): NO